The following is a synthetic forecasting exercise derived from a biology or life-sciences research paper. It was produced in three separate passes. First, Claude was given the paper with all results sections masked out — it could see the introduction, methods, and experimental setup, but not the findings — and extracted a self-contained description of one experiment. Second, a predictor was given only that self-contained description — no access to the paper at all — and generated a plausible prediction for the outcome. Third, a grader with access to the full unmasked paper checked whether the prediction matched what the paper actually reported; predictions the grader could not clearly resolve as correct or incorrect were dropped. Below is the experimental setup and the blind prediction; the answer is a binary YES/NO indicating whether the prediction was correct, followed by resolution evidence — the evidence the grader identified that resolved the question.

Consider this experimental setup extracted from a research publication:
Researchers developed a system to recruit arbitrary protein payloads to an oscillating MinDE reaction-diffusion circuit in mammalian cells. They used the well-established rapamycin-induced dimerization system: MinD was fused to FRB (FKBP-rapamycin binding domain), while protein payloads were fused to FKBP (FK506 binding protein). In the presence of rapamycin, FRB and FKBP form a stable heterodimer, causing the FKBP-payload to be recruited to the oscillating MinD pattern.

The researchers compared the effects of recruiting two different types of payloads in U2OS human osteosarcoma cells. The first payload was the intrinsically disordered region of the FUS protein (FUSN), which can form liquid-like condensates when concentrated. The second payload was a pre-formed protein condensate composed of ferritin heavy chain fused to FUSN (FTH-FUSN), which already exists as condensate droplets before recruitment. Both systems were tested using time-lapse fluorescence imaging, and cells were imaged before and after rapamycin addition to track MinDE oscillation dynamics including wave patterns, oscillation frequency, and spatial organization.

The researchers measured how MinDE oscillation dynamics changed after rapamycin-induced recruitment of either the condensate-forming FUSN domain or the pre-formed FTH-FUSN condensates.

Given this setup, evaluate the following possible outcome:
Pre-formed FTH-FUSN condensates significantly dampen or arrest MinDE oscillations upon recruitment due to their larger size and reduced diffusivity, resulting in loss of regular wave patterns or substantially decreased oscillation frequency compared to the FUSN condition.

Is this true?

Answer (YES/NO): YES